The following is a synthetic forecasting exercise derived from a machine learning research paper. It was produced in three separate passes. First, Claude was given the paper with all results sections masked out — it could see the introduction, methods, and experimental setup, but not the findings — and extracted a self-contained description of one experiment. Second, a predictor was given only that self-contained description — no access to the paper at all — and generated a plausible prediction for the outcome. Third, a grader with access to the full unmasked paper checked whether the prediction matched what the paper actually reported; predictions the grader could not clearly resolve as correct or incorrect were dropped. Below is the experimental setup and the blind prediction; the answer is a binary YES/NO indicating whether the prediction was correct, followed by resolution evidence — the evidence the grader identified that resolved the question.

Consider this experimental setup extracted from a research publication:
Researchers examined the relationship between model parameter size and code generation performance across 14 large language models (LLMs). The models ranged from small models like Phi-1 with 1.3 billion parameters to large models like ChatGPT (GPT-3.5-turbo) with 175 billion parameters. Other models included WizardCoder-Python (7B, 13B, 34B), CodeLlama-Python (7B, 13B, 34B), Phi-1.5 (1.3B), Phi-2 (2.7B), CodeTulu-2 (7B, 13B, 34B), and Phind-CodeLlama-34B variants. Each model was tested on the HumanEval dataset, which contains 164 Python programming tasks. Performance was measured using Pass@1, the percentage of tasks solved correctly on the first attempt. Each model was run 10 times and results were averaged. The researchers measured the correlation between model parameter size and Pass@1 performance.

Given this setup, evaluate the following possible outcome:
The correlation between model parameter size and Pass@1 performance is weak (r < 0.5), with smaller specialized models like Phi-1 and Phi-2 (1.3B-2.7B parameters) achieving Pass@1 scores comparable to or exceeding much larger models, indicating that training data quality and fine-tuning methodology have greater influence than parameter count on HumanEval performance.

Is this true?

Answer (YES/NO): NO